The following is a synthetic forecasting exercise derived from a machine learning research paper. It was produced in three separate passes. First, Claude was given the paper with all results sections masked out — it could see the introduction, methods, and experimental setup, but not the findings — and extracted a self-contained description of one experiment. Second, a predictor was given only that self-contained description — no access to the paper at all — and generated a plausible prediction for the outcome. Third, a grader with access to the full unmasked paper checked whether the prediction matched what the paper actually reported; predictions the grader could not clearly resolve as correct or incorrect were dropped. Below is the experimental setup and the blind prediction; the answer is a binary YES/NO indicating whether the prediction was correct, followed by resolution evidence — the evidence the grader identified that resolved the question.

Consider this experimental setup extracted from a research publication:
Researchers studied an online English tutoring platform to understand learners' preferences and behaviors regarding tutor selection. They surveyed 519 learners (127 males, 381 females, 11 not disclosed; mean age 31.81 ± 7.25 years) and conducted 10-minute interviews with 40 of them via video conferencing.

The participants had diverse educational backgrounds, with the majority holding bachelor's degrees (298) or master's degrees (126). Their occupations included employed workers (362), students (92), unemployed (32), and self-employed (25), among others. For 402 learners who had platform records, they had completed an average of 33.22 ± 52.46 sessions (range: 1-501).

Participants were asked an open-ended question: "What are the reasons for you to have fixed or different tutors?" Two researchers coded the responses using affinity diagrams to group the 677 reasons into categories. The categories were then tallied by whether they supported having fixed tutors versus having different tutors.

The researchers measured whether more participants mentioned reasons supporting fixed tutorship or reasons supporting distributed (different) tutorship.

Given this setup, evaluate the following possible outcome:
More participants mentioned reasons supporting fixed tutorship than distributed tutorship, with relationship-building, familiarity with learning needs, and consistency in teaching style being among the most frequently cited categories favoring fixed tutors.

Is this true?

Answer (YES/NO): NO